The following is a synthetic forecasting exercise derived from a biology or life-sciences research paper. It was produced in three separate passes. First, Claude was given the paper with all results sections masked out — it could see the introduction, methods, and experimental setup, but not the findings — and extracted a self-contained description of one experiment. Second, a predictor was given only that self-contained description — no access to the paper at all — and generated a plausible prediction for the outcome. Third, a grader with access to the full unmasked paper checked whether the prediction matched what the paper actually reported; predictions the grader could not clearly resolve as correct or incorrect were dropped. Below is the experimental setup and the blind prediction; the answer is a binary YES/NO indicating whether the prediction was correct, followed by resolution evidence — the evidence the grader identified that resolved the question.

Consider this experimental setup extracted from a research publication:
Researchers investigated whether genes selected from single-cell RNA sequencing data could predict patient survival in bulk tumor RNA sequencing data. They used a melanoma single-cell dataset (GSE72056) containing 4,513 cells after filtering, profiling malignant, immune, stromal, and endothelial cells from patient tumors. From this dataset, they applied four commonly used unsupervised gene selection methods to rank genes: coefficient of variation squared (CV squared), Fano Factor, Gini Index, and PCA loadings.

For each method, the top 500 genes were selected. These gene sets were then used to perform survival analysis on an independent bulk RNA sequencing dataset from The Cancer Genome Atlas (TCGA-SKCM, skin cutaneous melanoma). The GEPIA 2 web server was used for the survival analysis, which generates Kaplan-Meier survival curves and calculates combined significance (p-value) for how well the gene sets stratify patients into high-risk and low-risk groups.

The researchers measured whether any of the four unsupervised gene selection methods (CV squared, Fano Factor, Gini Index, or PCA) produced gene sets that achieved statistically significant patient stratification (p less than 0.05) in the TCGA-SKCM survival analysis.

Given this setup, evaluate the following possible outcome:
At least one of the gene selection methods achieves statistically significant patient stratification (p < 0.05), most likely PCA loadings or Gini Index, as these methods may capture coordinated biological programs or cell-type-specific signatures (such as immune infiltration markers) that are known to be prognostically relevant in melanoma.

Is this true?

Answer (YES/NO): NO